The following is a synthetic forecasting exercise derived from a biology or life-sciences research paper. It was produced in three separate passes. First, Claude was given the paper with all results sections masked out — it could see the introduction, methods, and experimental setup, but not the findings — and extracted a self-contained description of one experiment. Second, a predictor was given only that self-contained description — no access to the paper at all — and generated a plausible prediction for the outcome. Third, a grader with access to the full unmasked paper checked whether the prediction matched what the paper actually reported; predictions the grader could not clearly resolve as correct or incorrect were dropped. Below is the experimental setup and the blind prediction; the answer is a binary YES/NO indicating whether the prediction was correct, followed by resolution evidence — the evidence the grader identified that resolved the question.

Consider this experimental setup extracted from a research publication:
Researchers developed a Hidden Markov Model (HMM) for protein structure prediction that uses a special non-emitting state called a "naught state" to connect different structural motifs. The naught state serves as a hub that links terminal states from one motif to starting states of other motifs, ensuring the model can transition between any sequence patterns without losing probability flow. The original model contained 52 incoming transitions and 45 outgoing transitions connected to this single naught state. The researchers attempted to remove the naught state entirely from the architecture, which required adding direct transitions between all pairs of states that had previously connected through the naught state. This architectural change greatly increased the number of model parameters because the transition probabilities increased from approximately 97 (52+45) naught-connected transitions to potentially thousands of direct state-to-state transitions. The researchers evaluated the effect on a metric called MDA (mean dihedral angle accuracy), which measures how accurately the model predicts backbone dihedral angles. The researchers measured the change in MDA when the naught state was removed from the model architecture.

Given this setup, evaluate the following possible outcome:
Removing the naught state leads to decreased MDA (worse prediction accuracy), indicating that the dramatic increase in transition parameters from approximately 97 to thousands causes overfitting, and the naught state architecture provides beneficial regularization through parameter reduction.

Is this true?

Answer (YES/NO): NO